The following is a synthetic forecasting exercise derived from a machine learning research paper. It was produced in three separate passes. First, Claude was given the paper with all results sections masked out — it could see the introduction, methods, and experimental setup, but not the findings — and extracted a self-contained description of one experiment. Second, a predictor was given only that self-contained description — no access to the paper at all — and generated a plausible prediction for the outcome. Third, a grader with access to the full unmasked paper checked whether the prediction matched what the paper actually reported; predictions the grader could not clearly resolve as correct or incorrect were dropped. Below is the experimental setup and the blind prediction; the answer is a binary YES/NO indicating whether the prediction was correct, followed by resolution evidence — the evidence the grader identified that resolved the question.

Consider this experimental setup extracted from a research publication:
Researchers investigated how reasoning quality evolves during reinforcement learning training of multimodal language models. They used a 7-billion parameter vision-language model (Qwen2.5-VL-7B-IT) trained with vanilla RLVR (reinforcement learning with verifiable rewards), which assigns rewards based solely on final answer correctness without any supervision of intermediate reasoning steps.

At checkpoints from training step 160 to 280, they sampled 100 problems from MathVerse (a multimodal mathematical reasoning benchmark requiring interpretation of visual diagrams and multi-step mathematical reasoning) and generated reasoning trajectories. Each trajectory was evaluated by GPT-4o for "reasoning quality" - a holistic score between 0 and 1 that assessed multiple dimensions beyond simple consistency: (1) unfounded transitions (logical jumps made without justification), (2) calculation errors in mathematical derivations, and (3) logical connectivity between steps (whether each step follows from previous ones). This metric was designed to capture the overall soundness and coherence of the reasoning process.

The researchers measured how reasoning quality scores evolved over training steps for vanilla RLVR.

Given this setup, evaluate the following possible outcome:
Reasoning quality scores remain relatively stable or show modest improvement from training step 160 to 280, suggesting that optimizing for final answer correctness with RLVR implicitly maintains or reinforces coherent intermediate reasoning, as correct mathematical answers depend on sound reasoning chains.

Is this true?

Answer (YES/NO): NO